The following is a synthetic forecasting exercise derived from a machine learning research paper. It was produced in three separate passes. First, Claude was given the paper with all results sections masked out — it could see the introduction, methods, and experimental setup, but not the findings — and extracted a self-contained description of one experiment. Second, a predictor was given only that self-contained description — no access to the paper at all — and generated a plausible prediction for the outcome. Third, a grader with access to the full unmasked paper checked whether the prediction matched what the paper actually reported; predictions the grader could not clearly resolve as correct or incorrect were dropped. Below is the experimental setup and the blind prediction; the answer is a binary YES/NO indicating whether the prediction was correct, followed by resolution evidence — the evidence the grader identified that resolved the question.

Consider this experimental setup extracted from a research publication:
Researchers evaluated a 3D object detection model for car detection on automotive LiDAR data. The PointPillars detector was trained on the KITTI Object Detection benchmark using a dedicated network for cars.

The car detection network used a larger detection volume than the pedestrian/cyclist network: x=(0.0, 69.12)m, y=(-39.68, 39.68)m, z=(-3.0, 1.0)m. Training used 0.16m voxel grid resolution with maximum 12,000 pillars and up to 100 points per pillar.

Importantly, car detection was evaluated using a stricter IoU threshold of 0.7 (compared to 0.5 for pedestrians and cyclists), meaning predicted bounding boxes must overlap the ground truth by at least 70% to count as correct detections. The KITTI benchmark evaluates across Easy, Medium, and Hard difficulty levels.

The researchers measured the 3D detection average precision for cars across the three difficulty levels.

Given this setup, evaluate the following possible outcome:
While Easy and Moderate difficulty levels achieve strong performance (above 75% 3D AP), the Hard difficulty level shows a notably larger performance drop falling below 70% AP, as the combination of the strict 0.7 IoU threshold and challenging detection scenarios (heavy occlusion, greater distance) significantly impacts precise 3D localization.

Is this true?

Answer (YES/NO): YES